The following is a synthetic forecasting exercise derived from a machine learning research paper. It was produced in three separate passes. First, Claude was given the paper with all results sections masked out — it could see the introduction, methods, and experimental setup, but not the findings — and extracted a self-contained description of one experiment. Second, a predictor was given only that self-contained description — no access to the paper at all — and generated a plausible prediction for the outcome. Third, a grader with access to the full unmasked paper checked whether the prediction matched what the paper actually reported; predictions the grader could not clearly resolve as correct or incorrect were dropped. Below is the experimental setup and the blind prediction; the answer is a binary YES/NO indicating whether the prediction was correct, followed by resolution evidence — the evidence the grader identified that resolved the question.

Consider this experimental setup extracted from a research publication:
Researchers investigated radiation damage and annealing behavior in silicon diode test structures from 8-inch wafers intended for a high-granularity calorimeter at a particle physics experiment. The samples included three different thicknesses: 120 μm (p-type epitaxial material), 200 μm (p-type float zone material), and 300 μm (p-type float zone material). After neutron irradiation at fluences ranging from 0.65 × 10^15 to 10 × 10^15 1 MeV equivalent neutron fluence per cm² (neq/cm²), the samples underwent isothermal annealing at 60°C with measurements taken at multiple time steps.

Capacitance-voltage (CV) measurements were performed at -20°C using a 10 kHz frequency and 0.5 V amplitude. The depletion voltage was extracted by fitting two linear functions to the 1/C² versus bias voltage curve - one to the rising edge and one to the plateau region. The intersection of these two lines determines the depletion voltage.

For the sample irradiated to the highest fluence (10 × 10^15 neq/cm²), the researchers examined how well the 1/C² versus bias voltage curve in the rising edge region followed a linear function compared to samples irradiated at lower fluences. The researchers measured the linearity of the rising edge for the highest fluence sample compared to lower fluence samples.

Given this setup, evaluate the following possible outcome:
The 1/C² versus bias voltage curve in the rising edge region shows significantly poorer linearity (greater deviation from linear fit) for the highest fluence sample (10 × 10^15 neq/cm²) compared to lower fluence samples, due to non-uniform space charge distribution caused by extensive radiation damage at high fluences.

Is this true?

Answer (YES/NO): YES